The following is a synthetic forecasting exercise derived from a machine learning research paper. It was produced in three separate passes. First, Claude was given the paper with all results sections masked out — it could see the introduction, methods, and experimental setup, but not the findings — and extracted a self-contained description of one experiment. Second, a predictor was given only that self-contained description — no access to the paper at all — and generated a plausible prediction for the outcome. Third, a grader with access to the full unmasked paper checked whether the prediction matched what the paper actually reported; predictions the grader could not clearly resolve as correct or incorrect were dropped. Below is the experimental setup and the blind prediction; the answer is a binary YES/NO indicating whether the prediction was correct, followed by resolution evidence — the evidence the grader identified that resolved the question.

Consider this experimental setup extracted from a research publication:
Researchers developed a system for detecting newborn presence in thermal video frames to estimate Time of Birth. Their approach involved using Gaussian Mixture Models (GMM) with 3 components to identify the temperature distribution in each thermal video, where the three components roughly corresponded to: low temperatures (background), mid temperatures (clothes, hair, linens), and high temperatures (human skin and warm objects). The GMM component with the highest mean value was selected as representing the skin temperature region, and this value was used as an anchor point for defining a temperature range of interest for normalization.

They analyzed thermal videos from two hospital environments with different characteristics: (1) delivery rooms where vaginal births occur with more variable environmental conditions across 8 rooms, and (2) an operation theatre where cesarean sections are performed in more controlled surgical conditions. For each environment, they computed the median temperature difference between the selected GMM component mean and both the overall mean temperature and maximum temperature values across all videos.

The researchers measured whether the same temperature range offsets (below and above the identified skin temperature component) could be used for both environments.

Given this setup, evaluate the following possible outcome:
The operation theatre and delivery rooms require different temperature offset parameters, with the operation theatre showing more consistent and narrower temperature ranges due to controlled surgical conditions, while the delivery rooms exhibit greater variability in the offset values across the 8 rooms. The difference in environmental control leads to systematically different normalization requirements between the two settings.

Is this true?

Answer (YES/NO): NO